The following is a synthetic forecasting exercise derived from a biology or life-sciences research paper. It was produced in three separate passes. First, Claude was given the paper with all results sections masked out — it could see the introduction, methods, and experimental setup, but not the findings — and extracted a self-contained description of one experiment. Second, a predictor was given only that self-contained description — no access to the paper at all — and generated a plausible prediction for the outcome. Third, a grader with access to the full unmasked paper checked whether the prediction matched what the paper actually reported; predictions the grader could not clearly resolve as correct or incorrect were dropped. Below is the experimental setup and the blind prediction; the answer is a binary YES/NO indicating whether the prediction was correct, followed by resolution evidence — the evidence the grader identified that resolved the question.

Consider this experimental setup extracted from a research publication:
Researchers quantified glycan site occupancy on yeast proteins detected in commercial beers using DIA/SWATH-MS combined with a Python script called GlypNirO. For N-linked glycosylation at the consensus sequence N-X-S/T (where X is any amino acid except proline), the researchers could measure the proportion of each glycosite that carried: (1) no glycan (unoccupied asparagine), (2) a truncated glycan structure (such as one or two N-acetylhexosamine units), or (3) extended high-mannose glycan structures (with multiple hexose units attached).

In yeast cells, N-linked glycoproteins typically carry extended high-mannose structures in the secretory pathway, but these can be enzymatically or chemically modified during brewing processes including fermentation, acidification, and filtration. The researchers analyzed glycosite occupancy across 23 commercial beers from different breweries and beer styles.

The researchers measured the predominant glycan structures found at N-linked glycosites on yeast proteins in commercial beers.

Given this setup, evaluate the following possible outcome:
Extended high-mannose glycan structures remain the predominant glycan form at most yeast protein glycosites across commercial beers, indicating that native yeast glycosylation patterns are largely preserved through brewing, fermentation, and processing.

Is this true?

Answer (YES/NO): NO